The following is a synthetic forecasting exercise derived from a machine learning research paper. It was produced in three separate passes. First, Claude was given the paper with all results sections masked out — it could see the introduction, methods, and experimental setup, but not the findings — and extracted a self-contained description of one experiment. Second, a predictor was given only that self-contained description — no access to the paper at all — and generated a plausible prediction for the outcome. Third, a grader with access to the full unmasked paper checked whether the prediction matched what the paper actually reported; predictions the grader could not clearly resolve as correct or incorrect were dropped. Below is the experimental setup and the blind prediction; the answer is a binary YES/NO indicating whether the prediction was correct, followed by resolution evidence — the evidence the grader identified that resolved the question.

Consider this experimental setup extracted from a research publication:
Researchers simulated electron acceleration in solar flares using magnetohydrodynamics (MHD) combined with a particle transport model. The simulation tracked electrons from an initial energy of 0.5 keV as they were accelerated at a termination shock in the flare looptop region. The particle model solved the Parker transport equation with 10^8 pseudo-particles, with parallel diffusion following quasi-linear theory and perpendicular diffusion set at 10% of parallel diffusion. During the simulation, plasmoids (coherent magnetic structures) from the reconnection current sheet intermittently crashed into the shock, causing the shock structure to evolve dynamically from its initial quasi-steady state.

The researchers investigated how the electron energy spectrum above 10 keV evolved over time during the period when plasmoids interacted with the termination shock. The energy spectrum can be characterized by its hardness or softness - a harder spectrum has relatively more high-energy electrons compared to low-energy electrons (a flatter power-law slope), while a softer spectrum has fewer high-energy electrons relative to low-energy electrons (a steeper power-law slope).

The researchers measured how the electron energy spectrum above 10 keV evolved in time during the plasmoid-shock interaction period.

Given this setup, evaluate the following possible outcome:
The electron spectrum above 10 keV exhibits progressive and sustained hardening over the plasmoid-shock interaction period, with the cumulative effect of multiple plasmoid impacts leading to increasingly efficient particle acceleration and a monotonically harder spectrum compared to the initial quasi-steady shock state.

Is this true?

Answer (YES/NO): NO